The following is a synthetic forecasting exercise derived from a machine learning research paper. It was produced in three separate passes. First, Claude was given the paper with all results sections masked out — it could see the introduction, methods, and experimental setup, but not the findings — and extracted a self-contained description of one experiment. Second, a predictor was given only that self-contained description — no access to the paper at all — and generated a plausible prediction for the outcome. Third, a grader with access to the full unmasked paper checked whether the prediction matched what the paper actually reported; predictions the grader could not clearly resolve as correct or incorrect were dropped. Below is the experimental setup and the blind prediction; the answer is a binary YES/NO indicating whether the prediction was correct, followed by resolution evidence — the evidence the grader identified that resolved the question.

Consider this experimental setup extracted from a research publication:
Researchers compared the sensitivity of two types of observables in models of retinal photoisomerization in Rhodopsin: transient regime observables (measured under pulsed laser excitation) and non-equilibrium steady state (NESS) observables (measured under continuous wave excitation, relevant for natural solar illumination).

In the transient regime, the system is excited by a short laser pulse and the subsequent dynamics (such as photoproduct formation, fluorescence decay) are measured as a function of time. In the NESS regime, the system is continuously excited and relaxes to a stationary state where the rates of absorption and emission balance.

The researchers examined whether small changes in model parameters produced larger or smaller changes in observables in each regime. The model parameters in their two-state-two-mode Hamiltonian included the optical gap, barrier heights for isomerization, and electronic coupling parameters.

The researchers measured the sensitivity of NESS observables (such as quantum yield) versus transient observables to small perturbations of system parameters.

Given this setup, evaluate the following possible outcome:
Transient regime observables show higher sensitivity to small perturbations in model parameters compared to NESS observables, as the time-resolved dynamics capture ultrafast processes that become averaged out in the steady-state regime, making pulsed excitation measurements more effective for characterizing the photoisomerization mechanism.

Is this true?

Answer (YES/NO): NO